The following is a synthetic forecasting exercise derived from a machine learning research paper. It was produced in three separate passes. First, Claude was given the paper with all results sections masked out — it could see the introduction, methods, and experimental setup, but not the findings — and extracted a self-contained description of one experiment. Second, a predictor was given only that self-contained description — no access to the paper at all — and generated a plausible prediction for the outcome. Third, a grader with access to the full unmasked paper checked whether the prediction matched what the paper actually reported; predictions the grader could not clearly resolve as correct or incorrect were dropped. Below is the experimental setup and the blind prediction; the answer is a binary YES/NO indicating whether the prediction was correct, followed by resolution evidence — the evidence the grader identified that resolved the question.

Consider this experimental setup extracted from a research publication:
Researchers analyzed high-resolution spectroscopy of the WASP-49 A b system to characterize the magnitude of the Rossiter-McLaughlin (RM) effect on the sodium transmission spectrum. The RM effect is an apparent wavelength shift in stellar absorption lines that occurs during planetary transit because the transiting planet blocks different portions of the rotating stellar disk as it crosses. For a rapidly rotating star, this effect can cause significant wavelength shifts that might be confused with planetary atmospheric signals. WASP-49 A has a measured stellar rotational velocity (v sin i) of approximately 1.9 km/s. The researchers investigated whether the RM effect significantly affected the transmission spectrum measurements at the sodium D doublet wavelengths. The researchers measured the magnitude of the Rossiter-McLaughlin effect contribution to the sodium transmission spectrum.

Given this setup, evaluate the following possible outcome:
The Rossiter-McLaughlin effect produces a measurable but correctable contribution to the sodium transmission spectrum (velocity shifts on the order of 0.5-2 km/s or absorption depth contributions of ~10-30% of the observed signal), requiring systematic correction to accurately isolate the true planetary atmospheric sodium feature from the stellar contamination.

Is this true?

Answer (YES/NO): NO